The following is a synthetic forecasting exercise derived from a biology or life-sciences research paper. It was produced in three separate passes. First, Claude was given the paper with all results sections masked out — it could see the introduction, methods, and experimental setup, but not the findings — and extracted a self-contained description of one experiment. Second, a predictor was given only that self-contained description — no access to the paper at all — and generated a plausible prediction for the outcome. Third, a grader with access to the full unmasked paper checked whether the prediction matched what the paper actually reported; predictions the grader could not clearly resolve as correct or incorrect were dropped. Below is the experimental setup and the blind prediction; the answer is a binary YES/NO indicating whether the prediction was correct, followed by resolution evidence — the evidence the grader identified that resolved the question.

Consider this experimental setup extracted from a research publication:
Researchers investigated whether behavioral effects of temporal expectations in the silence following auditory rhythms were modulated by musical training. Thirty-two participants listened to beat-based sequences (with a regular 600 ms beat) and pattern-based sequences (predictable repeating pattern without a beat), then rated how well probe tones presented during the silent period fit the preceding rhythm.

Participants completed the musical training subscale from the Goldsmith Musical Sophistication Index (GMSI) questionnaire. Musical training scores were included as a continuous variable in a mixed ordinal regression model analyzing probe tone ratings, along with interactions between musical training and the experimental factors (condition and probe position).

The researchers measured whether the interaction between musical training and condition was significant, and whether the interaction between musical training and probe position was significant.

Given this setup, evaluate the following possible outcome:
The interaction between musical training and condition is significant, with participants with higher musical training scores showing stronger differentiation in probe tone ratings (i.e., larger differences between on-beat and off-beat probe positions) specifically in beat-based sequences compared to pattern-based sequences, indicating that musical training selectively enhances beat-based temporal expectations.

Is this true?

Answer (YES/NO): NO